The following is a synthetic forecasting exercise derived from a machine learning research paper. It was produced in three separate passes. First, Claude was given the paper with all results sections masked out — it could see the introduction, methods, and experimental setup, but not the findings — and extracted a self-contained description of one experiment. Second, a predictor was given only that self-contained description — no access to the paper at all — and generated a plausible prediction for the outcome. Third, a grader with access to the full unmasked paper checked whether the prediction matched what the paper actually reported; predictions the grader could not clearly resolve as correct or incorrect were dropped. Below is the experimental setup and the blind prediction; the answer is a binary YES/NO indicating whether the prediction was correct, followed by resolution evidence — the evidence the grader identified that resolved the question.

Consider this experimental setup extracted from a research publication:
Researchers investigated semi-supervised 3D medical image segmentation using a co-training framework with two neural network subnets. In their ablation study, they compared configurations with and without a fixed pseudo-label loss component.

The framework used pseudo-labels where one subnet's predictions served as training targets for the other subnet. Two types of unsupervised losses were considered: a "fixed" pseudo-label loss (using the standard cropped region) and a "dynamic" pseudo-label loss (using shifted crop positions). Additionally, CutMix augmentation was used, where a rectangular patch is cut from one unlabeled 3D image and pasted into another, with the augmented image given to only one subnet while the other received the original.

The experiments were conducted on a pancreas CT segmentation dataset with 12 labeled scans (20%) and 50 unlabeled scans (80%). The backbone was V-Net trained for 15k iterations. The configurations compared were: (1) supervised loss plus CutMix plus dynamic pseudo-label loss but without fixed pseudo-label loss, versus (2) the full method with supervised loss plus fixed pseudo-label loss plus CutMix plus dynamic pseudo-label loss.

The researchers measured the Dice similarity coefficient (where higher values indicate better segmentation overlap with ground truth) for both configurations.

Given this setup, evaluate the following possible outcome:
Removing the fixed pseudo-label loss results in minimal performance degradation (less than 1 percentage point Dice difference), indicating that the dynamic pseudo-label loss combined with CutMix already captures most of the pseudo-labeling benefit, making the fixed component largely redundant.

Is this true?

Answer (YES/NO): YES